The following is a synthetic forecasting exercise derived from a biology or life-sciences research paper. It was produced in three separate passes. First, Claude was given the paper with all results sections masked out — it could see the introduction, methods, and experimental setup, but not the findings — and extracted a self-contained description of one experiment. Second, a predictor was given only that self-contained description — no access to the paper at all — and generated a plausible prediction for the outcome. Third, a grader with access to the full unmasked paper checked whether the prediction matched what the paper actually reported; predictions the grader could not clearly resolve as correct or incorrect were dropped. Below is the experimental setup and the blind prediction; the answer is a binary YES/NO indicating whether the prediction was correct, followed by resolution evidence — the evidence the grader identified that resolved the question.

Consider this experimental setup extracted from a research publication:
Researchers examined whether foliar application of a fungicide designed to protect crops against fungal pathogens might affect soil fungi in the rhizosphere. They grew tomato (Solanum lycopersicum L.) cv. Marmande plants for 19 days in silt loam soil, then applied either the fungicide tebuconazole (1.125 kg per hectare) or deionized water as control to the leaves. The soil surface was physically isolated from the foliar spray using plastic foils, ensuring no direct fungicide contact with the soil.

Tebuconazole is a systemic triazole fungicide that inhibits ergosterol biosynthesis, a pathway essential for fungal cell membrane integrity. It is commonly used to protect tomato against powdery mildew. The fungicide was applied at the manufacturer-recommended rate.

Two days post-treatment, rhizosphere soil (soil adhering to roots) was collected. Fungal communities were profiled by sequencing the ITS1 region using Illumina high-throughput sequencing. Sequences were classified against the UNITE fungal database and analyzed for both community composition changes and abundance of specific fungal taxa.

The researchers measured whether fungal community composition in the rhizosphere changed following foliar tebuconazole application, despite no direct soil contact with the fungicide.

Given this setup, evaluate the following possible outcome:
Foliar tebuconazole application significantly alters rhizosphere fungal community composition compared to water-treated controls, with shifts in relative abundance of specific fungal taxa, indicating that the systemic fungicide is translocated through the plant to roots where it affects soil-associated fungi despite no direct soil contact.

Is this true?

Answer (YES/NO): YES